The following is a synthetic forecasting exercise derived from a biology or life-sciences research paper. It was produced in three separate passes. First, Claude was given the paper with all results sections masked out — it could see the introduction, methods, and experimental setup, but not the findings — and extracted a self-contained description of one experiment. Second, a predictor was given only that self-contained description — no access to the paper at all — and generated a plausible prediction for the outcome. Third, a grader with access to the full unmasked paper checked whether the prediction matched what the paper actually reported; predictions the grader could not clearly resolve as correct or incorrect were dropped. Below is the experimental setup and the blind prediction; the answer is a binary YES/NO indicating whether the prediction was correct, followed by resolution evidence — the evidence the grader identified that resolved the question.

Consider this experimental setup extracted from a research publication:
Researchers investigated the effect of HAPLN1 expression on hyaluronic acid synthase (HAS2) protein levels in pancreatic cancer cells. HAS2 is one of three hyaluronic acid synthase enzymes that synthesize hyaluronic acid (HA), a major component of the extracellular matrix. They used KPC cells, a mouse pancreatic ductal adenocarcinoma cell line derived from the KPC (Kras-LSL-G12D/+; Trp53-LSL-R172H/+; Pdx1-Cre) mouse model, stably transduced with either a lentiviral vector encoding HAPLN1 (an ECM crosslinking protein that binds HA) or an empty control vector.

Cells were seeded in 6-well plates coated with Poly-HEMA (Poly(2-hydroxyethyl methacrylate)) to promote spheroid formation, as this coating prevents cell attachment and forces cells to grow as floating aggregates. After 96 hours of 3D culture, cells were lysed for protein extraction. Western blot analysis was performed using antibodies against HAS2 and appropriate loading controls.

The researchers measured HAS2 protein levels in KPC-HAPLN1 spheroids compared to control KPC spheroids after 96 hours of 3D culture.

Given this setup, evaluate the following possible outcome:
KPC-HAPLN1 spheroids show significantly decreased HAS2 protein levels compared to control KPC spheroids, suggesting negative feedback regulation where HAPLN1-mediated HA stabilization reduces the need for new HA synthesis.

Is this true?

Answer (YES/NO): NO